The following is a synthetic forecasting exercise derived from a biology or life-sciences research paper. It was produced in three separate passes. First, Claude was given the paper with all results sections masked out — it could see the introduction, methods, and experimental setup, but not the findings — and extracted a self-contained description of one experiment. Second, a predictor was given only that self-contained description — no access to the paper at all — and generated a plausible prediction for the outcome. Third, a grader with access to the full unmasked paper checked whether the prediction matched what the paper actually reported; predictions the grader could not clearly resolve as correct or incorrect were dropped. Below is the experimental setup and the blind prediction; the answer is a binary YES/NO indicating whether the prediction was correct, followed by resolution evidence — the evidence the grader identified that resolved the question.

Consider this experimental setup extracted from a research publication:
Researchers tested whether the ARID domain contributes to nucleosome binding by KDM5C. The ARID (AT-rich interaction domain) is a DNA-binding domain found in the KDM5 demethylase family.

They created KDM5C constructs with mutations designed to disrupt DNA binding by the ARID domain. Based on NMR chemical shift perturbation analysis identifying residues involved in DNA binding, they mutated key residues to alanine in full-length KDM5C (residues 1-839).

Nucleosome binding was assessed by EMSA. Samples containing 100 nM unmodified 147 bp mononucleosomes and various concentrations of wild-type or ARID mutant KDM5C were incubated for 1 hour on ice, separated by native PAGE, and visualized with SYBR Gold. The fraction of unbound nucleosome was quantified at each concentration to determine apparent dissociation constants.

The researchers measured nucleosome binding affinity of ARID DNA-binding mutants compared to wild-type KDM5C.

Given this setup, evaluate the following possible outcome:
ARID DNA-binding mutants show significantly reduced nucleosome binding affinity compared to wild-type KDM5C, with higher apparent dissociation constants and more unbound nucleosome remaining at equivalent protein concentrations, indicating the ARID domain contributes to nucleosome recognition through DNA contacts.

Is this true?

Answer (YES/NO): NO